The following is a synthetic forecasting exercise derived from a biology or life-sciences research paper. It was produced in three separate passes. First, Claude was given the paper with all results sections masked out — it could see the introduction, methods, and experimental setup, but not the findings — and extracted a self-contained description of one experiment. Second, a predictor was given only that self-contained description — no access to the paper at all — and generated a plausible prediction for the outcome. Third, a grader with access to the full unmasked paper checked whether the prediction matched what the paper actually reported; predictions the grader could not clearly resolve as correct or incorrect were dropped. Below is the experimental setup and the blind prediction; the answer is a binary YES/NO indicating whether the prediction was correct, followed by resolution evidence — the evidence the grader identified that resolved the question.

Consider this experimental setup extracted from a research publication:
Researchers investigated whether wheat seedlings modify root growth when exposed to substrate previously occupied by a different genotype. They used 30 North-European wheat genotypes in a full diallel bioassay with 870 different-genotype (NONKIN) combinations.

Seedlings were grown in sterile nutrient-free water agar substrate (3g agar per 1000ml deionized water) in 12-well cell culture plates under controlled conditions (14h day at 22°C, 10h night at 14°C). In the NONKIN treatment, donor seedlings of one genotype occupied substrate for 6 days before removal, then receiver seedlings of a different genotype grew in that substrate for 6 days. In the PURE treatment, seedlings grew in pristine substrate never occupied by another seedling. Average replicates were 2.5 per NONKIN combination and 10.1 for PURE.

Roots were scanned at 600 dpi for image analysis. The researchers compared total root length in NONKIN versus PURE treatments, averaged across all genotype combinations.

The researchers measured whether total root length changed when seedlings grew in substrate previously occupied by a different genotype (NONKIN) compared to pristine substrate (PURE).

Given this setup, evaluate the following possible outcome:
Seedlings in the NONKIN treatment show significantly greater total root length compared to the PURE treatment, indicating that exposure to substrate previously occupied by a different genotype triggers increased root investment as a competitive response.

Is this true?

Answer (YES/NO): YES